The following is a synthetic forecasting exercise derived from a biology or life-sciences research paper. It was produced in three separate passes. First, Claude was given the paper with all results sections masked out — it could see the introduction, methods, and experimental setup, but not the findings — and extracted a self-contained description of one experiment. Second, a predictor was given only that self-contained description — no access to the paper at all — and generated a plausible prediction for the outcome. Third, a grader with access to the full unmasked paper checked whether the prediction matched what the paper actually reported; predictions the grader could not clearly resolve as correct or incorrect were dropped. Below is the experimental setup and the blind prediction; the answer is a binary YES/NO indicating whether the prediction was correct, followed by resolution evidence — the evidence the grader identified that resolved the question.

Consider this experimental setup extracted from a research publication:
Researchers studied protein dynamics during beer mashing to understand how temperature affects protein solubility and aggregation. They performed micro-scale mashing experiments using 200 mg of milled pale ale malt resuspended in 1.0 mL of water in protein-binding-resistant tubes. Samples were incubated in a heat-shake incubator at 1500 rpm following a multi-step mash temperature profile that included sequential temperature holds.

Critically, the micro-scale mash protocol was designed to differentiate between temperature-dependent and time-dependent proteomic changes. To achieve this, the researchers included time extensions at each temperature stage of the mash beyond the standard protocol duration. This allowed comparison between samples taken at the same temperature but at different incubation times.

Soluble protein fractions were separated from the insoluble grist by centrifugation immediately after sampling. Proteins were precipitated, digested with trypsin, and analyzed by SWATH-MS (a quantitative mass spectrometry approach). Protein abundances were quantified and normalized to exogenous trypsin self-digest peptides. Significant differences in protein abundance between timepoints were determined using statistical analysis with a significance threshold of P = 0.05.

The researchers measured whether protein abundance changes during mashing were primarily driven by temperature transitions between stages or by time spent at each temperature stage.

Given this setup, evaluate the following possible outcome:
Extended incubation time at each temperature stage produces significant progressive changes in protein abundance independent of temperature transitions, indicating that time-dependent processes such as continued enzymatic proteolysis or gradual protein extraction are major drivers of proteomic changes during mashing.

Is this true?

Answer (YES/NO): NO